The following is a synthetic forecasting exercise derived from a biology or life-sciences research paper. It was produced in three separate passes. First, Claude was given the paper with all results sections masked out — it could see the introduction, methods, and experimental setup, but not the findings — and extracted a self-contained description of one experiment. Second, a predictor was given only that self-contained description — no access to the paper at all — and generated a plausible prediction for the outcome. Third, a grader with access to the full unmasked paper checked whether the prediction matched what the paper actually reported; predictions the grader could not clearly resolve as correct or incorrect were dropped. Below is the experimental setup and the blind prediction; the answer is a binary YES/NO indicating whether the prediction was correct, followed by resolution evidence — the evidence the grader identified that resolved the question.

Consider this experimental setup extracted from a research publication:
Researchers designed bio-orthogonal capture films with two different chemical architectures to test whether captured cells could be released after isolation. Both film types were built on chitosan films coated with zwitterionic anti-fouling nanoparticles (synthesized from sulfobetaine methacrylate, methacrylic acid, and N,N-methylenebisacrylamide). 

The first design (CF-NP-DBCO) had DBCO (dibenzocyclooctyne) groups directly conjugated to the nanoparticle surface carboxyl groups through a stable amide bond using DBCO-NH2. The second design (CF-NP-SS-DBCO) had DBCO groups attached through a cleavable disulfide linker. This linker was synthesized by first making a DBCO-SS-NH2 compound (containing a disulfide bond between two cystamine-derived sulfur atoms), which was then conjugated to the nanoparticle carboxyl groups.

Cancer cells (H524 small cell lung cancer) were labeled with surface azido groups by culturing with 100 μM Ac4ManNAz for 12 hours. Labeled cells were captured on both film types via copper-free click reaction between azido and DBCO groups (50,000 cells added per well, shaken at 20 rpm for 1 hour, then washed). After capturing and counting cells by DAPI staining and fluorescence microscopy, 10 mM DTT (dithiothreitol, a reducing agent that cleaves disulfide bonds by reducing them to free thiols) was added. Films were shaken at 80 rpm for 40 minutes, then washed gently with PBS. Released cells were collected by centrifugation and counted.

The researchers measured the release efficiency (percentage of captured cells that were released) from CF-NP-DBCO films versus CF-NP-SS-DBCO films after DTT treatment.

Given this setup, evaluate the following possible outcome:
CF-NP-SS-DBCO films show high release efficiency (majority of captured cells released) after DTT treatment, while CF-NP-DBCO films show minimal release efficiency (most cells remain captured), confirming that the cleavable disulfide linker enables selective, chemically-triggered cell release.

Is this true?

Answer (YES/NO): YES